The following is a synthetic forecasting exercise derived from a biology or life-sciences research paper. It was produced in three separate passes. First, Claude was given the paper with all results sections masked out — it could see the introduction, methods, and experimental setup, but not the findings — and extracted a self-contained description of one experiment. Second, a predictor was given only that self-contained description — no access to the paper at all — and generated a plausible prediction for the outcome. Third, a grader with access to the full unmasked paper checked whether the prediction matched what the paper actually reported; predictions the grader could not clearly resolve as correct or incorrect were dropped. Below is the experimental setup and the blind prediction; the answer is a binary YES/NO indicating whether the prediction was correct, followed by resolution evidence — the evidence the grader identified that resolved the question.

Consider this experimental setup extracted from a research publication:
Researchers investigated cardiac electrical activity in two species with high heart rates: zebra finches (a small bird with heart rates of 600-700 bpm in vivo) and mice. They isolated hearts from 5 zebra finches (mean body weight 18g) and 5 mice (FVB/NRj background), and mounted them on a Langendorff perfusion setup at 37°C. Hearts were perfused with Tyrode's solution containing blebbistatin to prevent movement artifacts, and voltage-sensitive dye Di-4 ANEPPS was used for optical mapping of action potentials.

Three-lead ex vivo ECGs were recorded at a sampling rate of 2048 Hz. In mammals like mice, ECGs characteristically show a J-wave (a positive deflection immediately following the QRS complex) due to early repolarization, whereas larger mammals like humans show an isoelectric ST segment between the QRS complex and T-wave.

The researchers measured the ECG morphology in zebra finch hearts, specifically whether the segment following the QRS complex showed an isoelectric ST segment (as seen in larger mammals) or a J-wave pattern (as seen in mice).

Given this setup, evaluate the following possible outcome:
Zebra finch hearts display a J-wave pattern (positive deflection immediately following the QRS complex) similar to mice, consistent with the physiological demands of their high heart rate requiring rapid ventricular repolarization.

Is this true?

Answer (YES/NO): YES